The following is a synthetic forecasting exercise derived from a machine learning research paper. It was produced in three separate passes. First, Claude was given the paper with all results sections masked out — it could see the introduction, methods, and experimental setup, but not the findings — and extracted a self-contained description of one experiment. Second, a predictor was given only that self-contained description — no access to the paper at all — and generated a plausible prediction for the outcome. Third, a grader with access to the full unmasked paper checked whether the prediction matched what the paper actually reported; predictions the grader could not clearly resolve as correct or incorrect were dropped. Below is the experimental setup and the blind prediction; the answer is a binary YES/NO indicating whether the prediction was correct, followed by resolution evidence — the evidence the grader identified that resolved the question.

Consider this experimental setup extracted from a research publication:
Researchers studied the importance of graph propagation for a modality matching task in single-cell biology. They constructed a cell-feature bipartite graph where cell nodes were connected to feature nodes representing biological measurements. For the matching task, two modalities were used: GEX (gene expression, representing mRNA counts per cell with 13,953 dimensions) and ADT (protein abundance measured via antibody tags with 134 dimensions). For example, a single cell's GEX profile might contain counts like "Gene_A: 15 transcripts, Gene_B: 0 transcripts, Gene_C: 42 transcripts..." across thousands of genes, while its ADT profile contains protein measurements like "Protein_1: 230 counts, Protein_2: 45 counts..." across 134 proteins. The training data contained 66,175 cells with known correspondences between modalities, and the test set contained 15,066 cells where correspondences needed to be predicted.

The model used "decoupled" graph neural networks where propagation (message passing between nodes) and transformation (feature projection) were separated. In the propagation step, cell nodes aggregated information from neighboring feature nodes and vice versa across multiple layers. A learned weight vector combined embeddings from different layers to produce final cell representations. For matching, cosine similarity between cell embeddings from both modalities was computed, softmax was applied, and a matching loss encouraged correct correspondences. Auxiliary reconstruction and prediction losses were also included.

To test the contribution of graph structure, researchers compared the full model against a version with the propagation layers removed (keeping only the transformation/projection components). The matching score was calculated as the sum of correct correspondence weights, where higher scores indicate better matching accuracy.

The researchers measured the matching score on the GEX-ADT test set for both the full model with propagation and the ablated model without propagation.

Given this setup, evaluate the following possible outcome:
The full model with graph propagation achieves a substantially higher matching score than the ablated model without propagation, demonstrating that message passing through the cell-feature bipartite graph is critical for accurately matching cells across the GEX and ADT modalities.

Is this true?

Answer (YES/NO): YES